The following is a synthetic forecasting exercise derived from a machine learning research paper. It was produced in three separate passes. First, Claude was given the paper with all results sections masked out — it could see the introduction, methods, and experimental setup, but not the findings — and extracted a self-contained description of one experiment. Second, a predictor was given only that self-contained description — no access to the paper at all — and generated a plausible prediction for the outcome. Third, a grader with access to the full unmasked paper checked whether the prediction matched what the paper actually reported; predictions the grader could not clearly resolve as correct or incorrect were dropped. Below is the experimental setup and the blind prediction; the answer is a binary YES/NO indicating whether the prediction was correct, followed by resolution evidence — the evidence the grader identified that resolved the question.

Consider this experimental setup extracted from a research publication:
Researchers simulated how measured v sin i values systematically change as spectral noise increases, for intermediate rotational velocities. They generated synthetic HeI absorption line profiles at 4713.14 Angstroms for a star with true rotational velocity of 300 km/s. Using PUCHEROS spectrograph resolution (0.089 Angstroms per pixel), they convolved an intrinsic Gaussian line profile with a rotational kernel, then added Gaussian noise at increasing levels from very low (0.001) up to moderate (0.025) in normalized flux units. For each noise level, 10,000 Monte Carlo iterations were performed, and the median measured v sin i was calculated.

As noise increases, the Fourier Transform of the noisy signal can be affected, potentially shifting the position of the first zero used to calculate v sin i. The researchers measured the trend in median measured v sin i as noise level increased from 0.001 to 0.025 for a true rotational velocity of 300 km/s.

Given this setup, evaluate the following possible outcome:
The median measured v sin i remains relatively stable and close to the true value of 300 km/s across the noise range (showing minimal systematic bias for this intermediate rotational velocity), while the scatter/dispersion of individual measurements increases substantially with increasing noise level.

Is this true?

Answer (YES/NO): NO